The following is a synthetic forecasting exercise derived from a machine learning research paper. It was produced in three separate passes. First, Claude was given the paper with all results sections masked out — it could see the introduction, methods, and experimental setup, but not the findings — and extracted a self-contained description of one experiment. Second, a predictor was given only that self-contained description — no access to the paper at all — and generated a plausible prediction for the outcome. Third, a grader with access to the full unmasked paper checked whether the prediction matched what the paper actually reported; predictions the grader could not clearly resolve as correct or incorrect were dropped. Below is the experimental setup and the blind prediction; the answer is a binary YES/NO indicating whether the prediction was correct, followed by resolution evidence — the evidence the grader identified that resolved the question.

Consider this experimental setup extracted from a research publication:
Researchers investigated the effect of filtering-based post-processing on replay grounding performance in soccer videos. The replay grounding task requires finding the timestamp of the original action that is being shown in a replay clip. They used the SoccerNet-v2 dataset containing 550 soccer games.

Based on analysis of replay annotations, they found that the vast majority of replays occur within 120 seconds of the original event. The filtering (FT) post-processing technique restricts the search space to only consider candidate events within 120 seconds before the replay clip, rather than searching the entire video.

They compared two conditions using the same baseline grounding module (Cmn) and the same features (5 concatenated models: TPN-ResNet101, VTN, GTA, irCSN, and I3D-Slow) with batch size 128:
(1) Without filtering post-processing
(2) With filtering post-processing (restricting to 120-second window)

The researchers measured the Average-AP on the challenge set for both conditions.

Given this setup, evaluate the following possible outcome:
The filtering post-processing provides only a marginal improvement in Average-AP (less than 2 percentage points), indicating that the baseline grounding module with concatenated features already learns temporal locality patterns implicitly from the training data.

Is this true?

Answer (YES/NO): NO